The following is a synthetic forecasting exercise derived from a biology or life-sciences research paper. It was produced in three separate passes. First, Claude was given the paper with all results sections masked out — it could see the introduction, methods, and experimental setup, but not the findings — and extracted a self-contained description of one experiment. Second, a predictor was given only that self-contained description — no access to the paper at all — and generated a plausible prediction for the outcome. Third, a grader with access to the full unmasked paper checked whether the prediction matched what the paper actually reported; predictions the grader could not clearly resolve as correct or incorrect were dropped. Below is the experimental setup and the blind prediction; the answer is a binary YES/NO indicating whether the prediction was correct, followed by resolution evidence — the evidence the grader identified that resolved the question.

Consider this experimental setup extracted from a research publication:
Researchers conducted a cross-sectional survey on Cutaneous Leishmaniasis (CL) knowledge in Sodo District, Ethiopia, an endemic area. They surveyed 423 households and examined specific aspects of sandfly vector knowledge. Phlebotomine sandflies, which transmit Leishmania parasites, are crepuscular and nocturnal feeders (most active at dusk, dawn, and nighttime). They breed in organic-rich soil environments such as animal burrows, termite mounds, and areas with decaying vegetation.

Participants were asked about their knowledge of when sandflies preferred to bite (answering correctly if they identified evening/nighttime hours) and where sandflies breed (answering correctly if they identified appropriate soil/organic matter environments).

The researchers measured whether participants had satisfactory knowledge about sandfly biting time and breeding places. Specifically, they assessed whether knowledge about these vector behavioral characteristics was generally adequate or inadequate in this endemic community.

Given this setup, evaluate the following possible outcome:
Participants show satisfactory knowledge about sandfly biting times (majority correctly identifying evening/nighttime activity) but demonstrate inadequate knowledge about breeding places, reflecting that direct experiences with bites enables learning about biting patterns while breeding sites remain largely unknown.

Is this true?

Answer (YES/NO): NO